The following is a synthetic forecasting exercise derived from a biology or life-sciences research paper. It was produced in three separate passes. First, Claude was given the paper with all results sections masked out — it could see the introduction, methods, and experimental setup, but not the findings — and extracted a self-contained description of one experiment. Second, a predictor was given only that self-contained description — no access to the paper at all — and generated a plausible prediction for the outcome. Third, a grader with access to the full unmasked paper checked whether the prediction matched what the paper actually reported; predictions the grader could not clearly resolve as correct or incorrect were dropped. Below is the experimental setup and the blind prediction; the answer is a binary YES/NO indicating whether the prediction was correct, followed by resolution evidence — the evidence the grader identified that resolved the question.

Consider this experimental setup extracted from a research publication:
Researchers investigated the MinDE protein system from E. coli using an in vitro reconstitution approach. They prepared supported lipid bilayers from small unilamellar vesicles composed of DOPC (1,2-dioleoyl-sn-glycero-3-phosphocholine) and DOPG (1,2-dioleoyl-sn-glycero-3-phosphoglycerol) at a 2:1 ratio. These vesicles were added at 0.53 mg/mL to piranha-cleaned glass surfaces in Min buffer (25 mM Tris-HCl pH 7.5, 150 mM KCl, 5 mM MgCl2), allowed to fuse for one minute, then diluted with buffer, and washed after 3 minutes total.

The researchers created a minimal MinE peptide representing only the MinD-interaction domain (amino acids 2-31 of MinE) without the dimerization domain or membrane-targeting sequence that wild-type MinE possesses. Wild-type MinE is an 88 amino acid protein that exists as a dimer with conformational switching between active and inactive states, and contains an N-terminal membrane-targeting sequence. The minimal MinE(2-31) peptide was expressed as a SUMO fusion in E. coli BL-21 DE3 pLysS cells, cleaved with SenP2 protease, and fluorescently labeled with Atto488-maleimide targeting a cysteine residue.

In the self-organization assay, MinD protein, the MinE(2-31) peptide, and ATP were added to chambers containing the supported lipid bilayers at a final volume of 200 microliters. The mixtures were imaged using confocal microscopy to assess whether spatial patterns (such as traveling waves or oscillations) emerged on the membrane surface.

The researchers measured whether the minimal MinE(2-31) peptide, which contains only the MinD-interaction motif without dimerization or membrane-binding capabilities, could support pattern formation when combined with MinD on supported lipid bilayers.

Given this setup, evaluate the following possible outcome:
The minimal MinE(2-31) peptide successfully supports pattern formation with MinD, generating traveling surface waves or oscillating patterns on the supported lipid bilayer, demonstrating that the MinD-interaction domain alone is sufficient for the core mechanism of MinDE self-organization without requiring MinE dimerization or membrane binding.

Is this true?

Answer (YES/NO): NO